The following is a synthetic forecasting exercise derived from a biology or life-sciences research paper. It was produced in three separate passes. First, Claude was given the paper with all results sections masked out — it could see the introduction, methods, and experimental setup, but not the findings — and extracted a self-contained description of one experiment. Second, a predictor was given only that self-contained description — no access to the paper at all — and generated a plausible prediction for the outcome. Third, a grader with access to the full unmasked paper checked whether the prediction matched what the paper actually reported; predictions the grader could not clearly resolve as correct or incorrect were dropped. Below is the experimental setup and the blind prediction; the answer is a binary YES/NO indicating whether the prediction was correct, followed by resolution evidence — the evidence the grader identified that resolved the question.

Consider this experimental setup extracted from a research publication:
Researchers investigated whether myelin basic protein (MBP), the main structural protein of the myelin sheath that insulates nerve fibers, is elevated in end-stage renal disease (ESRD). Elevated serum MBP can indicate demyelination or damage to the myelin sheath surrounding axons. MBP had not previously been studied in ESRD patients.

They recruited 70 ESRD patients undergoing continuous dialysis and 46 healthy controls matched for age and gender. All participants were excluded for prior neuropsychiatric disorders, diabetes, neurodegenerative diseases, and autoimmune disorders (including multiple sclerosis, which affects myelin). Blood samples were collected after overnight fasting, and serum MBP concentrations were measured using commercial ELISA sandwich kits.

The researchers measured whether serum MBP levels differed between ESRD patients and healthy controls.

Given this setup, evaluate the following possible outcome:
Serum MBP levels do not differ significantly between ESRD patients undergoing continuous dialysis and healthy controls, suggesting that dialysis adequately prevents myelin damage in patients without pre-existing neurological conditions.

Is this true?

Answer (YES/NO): NO